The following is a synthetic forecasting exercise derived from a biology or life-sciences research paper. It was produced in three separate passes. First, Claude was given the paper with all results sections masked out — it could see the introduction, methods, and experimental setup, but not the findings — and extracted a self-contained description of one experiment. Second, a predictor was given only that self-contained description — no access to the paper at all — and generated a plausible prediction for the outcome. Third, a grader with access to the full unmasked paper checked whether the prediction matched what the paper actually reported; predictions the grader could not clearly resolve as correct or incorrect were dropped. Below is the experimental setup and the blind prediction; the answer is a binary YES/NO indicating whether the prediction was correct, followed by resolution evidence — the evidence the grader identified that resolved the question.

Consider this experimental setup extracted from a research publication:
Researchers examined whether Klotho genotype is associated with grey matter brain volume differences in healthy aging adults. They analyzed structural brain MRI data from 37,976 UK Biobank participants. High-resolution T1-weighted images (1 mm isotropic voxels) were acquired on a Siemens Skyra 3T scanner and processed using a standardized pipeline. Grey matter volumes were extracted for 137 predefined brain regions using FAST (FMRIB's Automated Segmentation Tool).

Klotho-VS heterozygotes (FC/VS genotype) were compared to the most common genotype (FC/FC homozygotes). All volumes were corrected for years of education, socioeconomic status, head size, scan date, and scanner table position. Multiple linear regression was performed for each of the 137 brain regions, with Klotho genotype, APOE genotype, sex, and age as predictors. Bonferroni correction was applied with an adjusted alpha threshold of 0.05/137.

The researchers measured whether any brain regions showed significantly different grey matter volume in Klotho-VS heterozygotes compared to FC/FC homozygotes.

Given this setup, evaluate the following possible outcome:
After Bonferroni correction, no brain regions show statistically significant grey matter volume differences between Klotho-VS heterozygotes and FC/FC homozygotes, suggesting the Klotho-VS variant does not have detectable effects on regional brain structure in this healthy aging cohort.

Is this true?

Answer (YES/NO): YES